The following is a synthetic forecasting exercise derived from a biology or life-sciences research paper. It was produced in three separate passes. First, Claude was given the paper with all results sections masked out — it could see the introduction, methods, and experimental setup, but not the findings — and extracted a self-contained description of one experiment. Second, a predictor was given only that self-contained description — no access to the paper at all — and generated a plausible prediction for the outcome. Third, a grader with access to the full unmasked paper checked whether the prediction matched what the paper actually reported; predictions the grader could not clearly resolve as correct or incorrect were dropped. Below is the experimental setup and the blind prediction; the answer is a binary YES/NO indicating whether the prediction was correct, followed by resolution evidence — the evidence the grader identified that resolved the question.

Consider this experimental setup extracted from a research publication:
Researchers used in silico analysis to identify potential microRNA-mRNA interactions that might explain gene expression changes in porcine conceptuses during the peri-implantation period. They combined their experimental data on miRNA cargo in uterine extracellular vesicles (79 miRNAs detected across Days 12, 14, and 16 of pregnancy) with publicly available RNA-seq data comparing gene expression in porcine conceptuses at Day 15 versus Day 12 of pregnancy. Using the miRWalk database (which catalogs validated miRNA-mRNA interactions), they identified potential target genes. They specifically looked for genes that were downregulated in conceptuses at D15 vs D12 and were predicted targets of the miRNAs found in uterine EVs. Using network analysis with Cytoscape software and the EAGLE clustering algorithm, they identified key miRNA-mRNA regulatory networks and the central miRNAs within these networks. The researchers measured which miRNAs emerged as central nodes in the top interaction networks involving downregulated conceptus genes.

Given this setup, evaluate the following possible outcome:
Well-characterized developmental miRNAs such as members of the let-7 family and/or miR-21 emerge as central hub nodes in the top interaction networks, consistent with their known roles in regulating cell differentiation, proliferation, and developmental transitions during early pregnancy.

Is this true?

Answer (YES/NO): YES